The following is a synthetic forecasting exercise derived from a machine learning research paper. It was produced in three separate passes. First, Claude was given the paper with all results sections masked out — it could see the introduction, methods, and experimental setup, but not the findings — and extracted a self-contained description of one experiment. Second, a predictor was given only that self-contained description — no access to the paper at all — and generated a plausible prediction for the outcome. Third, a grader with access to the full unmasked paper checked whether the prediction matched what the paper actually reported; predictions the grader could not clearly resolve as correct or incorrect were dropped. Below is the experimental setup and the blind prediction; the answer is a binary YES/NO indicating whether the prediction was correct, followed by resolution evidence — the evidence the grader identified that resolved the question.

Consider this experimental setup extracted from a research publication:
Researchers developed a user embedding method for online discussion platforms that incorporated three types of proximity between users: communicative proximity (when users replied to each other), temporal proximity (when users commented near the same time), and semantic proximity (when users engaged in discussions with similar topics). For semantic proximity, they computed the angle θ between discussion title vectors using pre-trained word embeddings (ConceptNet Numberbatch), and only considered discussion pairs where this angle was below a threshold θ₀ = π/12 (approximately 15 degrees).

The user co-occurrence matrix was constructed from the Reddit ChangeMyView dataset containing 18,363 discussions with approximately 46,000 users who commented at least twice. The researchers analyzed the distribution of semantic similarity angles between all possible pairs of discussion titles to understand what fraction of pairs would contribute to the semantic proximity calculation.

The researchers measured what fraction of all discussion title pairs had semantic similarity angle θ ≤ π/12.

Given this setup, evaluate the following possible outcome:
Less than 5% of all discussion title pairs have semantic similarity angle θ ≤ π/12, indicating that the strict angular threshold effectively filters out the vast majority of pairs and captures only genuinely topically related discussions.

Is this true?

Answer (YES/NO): YES